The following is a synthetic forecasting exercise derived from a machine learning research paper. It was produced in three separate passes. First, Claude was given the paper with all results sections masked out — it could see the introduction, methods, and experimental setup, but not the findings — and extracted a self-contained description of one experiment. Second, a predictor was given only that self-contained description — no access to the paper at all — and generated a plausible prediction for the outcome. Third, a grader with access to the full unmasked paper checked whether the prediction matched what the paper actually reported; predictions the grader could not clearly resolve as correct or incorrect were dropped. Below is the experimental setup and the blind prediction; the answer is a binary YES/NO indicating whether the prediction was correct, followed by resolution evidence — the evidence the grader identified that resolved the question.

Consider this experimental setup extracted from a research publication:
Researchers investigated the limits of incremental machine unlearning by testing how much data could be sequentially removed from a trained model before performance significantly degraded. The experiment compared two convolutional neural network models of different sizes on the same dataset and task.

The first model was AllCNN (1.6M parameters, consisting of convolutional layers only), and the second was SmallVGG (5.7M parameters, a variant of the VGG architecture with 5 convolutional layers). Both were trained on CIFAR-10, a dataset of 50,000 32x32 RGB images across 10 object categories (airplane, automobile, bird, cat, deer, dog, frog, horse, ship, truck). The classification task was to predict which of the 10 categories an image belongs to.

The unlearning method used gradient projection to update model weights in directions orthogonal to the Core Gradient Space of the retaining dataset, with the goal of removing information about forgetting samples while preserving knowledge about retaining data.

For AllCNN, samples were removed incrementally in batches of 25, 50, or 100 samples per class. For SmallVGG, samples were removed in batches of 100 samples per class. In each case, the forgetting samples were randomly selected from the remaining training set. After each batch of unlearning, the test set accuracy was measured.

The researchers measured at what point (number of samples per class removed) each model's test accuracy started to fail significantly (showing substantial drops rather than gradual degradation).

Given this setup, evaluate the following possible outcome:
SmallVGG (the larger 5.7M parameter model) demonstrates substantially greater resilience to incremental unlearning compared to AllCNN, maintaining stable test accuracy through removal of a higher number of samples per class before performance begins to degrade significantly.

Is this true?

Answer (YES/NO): YES